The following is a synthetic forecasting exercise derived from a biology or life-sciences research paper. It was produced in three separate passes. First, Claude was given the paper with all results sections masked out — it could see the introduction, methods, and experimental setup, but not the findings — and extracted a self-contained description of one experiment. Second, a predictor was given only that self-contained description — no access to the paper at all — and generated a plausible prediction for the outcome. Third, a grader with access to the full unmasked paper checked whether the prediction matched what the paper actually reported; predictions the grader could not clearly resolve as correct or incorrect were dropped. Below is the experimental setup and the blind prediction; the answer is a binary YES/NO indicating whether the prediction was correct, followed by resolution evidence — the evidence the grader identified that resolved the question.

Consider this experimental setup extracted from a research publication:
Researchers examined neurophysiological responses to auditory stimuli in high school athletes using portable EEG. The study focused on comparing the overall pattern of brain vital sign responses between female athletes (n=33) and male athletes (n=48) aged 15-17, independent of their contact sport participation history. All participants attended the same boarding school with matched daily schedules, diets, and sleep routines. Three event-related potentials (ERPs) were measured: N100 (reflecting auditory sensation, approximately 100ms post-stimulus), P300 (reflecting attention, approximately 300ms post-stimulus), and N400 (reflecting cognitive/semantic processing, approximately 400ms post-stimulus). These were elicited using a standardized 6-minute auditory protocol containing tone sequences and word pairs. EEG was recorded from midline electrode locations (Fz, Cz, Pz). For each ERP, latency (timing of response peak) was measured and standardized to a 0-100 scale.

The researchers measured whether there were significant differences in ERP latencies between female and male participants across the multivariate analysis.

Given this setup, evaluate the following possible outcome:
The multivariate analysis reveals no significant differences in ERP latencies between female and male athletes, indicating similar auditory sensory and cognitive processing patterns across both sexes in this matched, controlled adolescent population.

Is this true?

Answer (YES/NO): YES